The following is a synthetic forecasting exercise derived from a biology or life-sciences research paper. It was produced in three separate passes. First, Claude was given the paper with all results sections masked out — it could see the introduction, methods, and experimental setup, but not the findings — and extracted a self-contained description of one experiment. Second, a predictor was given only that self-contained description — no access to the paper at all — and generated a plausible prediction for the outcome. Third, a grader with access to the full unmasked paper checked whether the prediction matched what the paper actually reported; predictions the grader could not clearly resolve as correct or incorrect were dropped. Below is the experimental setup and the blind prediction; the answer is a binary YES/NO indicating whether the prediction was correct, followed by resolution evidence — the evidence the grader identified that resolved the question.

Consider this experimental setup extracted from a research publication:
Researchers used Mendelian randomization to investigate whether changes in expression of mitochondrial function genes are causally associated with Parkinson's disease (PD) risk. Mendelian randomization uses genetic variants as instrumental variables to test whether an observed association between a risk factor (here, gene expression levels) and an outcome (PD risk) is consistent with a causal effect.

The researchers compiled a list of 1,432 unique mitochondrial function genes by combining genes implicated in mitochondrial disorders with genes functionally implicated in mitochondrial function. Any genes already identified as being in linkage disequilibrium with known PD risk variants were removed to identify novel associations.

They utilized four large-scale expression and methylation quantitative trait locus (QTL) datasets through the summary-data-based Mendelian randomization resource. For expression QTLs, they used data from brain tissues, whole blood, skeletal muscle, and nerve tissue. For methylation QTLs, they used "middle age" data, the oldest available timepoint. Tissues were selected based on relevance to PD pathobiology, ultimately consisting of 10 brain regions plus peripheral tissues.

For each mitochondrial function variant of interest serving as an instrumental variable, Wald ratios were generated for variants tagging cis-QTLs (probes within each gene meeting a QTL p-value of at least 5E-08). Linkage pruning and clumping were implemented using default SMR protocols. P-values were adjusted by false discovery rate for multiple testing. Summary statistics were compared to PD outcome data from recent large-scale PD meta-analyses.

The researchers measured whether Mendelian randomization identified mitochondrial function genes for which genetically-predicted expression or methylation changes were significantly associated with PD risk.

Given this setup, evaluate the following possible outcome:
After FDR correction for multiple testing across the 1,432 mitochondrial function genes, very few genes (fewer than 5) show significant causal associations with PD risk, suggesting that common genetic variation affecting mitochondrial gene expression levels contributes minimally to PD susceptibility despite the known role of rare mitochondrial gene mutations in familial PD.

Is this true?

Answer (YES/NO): NO